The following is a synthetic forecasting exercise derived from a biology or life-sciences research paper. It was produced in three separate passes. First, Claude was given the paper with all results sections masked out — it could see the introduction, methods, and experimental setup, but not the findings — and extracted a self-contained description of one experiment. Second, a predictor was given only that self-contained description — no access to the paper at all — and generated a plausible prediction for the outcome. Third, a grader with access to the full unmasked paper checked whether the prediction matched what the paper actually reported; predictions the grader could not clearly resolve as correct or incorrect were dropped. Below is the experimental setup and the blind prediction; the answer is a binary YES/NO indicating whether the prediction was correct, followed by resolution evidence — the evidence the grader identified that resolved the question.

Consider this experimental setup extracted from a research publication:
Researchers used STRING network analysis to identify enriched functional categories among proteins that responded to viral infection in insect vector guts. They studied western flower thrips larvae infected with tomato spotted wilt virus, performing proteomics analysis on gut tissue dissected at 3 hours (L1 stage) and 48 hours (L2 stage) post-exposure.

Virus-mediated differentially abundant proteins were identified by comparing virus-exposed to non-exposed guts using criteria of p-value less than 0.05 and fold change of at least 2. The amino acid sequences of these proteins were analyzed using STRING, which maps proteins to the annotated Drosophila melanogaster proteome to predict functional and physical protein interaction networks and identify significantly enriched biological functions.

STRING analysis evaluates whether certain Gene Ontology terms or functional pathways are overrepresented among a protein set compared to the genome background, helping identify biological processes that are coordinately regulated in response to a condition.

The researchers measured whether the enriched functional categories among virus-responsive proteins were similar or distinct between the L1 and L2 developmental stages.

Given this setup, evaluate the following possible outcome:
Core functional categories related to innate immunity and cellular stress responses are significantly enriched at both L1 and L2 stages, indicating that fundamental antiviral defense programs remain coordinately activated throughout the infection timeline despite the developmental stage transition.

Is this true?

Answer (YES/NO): NO